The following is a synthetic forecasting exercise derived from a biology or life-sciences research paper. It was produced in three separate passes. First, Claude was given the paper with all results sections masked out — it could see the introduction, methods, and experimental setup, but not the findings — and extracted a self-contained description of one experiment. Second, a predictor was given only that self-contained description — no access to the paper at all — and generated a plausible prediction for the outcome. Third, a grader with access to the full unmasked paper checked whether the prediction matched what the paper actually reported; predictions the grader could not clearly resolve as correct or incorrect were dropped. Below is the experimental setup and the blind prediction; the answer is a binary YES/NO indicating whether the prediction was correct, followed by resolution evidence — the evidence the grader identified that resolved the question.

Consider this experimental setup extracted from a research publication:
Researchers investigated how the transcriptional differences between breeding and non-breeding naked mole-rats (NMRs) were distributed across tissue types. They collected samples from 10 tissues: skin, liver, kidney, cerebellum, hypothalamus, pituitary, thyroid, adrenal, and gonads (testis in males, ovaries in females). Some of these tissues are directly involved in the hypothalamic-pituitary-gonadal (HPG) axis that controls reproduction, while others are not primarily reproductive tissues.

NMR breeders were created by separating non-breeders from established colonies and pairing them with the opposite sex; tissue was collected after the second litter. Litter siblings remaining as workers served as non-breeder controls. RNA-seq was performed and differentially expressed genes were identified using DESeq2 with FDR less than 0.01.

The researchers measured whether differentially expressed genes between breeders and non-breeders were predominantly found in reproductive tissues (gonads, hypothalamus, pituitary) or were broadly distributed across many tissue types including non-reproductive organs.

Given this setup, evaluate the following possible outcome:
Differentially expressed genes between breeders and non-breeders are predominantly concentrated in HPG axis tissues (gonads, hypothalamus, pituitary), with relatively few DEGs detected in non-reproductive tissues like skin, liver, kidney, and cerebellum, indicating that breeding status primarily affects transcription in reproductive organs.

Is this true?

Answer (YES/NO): NO